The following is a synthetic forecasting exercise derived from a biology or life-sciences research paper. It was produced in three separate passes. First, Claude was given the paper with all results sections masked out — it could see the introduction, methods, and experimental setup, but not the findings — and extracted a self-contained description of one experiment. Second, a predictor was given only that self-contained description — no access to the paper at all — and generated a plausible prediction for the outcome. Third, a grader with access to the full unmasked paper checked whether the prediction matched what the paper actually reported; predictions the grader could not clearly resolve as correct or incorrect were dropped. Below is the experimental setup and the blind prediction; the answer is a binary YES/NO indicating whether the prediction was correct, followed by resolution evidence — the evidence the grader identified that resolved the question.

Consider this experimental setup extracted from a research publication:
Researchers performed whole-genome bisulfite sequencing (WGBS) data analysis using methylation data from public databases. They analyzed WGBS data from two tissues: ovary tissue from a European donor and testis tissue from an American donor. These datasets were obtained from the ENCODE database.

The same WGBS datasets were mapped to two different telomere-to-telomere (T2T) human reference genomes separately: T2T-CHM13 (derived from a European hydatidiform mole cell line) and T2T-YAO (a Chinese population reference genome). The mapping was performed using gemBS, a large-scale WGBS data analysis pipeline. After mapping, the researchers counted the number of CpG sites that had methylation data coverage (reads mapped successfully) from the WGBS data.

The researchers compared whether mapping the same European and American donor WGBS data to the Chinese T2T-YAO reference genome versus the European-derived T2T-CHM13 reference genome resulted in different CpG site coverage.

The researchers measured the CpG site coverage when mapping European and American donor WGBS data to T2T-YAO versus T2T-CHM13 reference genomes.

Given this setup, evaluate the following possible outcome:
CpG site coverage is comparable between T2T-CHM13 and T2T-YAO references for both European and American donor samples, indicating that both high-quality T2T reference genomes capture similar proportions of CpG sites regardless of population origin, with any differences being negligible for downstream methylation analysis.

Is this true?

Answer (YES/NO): NO